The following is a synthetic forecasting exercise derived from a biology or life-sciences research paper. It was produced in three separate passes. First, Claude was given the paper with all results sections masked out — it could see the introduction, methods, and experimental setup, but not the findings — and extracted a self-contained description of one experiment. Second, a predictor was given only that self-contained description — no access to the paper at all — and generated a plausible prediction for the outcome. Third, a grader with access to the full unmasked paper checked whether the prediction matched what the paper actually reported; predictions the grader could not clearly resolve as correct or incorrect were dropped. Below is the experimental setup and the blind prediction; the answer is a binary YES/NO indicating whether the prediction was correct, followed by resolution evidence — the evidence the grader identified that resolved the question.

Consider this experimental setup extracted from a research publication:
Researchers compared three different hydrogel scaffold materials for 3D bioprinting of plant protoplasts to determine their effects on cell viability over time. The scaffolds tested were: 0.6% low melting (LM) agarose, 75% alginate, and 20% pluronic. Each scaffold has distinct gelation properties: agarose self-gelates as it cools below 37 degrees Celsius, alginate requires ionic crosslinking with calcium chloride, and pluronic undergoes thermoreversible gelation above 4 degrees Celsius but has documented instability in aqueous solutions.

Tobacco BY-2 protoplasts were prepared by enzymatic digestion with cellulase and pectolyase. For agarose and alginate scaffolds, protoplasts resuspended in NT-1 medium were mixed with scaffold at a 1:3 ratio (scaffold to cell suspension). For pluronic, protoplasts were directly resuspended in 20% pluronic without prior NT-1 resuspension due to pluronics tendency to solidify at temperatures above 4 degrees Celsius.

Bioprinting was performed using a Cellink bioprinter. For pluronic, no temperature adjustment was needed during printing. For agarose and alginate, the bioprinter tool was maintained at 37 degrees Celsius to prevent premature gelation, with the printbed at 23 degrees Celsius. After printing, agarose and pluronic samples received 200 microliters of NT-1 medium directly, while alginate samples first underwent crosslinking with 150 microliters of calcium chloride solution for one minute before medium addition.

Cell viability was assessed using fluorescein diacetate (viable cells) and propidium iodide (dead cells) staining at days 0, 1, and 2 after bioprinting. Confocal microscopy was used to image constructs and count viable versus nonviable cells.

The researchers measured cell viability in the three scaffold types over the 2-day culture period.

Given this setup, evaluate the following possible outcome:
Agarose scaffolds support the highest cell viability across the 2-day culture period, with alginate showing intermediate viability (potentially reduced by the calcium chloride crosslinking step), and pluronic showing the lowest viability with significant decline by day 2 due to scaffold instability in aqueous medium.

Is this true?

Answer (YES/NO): NO